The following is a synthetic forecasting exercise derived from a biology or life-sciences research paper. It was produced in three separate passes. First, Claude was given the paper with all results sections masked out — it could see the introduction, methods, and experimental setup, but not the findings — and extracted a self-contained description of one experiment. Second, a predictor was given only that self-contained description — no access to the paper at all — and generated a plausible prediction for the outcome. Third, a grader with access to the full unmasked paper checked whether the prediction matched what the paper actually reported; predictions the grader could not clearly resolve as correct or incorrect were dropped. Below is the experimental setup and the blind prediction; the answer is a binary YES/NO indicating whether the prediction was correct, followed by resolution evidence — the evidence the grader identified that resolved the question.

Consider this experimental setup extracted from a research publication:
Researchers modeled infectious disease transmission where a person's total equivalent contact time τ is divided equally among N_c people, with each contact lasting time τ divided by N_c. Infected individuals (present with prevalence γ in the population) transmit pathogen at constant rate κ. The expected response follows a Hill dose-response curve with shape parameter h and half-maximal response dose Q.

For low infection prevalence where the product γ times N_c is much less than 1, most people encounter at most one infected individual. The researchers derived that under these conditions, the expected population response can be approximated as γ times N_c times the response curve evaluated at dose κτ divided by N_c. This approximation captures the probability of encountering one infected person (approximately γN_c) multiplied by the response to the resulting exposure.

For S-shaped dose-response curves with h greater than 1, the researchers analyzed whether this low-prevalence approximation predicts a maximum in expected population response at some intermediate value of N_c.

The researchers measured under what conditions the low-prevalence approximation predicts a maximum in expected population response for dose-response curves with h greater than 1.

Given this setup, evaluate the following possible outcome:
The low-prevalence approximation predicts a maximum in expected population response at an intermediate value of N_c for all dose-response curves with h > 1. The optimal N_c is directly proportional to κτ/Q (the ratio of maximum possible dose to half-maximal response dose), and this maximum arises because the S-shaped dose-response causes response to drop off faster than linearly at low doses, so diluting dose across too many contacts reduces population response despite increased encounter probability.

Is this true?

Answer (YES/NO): NO